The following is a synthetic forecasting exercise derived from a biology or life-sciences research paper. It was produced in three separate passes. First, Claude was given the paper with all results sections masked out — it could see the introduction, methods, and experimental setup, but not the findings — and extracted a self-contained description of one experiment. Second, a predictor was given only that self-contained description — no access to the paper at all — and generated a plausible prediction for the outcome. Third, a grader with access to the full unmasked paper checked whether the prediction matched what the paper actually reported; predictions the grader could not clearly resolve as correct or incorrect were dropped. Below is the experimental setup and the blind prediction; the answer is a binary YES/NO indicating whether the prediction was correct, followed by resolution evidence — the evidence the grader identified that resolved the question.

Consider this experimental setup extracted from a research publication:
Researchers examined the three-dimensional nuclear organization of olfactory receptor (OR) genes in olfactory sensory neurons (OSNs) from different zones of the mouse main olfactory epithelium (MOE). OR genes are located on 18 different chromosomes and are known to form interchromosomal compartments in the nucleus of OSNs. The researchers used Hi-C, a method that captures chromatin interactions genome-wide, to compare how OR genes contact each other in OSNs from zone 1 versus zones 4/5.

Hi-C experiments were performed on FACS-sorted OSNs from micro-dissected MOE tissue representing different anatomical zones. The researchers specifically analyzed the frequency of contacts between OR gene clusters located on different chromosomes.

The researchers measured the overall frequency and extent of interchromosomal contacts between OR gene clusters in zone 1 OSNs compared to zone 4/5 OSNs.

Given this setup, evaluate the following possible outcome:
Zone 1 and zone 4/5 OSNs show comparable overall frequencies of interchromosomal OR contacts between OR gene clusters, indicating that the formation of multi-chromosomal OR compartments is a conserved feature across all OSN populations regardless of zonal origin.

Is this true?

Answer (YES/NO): NO